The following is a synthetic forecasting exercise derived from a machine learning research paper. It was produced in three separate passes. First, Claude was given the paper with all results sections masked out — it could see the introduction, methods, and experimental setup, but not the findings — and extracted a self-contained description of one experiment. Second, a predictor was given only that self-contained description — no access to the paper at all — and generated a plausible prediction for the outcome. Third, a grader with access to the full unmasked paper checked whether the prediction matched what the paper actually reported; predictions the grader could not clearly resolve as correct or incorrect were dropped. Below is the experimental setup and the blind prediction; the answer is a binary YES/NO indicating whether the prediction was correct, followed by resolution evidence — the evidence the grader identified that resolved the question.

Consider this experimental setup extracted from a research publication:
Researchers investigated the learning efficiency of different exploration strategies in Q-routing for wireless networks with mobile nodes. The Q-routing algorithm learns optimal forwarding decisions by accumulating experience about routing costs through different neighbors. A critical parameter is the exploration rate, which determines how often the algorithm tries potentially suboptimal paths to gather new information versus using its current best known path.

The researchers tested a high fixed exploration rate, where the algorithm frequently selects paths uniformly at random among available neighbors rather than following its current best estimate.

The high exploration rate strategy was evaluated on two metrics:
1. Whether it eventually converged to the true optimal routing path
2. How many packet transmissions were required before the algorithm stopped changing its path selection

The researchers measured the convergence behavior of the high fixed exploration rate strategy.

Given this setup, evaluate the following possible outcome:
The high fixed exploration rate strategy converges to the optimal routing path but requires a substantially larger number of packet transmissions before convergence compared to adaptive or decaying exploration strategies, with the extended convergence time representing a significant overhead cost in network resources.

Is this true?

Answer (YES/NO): YES